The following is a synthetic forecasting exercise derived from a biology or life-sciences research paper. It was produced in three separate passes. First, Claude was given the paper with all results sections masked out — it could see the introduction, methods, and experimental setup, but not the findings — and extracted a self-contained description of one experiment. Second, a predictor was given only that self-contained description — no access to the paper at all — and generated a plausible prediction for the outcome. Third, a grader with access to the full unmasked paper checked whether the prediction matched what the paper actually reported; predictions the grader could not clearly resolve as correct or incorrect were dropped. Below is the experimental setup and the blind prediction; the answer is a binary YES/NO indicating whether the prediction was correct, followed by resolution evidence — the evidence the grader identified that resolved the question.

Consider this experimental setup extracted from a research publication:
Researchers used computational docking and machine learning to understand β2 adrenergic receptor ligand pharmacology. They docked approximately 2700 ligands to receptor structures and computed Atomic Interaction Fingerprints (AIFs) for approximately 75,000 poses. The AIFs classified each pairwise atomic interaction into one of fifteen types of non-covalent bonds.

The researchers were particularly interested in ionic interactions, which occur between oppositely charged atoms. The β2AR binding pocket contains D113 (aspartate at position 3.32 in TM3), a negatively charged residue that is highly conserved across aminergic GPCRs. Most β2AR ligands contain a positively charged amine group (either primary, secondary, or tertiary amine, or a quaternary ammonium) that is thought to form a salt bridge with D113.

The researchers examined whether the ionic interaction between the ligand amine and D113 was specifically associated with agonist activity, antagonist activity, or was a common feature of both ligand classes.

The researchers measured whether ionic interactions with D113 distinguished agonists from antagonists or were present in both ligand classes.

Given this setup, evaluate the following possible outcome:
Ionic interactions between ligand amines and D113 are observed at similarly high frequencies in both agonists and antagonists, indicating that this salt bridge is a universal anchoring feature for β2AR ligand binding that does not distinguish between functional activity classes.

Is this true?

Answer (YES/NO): NO